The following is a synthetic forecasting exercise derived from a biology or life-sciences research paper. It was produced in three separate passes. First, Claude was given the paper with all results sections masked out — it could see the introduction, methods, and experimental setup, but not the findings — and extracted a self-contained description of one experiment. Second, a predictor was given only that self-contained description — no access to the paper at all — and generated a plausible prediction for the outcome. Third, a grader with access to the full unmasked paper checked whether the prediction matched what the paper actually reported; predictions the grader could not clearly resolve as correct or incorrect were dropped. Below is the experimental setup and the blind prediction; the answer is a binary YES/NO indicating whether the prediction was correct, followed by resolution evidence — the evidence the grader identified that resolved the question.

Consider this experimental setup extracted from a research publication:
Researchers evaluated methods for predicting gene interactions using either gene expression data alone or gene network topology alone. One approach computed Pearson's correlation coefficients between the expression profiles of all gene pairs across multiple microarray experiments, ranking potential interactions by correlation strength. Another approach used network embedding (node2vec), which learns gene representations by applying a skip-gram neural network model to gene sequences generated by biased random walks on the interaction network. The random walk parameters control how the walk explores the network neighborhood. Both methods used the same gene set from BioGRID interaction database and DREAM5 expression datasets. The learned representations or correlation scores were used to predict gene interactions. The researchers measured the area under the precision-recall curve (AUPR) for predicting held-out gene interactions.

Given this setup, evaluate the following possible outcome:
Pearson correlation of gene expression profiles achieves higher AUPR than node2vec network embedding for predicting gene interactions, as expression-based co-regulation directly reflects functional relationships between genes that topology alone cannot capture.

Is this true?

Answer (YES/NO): NO